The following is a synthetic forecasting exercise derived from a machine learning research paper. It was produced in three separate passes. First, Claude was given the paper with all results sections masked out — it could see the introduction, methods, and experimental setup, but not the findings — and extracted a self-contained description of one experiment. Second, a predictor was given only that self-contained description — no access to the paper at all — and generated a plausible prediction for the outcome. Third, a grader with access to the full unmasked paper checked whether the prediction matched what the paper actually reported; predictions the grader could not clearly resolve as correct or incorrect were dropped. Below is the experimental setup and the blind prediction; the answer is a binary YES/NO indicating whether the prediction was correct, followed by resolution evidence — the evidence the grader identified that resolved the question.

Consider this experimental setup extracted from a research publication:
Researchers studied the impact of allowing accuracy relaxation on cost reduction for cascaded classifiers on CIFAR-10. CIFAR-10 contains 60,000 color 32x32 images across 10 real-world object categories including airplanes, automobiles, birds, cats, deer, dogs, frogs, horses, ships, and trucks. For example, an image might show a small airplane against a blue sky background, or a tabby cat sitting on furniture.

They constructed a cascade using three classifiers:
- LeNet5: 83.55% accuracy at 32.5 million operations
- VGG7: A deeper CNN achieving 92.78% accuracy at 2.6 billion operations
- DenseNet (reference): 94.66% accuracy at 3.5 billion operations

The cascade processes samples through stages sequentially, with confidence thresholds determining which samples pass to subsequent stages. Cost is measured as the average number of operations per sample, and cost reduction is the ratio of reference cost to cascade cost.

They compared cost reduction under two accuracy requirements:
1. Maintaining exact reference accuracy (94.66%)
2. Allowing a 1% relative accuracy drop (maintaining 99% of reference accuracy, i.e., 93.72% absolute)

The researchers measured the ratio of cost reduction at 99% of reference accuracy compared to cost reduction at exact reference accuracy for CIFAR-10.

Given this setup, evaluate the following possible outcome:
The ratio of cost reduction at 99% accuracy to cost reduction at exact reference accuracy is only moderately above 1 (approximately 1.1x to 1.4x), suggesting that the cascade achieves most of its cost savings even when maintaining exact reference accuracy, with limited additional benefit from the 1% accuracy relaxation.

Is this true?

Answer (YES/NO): NO